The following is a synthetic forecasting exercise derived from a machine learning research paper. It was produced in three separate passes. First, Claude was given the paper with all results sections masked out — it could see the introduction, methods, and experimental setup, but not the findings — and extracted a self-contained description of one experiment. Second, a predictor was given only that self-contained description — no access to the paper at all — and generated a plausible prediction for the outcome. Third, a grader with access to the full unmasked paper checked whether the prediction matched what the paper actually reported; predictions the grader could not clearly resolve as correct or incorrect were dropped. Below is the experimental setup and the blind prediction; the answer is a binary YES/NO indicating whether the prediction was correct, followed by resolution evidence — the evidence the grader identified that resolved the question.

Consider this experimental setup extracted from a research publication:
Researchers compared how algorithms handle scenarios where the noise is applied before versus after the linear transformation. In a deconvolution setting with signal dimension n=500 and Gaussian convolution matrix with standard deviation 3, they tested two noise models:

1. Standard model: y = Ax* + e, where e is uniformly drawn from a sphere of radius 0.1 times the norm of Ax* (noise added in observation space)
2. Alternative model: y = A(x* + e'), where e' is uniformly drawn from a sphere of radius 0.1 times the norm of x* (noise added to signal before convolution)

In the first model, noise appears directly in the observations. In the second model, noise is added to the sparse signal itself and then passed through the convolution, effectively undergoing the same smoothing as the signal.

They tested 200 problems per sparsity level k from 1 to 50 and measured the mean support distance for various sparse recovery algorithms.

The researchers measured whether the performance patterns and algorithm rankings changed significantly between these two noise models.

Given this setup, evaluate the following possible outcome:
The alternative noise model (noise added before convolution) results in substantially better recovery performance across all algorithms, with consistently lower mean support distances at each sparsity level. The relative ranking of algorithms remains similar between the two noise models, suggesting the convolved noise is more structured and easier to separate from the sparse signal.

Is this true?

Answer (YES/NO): NO